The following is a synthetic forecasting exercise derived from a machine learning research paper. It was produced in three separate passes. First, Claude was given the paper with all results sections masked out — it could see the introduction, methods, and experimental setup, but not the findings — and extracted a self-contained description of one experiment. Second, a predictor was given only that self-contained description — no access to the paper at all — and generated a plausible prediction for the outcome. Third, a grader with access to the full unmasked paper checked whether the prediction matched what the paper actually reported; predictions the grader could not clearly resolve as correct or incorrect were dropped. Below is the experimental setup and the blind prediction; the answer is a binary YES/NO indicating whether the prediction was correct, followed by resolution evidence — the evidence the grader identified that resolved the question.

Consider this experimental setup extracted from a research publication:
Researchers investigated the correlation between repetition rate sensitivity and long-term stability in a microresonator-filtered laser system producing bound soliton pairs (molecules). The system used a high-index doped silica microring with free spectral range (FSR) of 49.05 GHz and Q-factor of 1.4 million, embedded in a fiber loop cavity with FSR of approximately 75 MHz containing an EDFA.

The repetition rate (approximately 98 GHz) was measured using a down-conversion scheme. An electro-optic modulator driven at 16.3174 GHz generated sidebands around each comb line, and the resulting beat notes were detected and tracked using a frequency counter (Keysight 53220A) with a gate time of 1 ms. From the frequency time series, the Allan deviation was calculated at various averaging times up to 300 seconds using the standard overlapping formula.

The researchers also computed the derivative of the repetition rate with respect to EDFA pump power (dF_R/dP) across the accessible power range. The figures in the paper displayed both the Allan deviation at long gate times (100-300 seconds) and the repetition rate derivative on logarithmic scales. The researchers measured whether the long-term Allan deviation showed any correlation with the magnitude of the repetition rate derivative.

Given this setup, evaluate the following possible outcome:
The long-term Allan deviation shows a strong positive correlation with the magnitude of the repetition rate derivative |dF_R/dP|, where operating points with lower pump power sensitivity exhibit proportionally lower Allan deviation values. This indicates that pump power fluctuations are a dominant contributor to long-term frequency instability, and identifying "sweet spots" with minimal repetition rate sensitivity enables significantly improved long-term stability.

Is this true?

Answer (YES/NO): YES